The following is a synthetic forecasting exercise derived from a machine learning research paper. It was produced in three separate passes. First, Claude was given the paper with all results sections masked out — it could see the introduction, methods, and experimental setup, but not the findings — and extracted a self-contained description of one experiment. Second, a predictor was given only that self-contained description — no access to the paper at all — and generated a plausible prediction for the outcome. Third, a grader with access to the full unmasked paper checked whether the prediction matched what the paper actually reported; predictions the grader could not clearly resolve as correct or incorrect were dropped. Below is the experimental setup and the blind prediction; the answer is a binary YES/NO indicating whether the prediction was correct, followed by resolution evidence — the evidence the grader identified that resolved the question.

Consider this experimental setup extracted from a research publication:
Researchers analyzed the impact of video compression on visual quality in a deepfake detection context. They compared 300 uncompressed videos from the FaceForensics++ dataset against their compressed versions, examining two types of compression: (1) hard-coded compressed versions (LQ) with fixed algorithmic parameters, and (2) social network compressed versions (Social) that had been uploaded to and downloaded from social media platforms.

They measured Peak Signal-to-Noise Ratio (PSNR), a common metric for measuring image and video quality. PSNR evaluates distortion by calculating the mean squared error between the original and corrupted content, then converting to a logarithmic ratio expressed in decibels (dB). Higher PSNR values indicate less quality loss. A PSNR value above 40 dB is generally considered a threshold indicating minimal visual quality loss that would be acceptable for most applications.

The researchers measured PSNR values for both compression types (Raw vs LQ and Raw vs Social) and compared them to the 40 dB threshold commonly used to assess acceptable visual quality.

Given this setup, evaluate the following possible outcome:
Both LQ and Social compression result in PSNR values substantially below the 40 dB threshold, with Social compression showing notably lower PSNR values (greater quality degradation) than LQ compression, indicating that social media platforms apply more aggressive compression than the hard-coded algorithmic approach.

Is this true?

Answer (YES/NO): NO